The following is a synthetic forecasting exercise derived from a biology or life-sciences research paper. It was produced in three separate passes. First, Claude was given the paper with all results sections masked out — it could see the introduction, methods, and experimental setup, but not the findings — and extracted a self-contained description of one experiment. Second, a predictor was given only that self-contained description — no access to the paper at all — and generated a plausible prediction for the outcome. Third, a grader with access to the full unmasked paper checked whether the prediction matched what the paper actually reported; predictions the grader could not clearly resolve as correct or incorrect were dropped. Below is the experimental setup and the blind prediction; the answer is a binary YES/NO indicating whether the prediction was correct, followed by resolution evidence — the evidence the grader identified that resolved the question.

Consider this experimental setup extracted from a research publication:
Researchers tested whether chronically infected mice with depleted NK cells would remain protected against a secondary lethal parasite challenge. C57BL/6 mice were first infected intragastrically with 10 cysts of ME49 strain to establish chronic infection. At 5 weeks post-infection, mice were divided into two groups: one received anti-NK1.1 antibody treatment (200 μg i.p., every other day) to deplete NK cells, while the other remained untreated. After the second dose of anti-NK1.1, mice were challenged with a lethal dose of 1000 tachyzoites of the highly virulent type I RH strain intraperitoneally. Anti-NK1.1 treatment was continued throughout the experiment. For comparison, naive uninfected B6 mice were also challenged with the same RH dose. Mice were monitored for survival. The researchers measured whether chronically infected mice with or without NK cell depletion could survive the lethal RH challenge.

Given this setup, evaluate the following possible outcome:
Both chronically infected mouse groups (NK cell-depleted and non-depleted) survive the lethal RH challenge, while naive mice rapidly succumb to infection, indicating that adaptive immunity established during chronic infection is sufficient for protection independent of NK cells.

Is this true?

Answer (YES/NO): NO